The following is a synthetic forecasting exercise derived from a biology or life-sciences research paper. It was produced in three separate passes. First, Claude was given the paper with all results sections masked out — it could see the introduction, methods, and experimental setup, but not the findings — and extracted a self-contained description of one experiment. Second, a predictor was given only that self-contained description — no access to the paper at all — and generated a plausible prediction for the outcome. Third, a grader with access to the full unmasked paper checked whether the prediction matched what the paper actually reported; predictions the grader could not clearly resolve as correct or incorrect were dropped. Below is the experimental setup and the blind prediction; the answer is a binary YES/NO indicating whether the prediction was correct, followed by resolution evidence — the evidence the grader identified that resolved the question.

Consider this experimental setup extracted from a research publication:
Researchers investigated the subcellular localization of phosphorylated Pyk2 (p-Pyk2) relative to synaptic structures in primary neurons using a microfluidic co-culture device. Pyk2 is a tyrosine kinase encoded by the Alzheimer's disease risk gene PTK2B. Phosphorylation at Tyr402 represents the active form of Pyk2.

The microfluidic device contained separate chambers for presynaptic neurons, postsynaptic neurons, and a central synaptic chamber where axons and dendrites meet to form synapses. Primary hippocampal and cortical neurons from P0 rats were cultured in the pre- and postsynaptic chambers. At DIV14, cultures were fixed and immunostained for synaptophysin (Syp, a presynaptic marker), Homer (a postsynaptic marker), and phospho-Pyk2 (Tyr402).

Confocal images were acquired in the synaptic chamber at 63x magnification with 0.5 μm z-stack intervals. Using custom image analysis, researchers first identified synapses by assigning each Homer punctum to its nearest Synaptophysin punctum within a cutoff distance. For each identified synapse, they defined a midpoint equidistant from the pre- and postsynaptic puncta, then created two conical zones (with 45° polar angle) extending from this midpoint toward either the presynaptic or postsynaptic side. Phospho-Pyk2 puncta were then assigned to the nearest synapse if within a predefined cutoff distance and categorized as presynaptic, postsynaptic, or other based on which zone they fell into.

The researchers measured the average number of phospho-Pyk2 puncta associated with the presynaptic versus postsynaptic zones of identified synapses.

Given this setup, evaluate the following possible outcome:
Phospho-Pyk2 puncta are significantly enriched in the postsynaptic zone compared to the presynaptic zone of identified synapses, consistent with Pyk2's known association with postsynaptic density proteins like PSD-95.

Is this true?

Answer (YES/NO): YES